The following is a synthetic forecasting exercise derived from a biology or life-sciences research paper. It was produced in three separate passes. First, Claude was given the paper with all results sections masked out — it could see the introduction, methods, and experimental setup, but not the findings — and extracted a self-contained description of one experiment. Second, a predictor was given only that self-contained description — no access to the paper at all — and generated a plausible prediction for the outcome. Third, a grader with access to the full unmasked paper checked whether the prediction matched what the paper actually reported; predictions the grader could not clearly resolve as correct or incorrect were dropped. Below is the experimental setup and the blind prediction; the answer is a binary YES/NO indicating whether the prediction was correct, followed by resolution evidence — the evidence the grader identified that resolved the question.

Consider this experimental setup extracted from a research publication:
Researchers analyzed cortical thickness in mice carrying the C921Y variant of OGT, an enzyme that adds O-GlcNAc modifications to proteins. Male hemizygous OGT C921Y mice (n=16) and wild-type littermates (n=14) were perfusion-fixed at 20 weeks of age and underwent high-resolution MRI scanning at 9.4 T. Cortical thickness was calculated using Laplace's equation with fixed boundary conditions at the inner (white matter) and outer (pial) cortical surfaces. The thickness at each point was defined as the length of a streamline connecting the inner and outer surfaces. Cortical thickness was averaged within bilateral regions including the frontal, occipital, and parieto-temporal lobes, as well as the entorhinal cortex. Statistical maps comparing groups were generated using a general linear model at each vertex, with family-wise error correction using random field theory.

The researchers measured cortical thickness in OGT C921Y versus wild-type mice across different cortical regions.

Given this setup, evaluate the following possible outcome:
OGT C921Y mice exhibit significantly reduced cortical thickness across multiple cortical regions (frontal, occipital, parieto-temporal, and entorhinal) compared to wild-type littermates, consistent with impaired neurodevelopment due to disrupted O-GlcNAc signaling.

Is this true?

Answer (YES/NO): NO